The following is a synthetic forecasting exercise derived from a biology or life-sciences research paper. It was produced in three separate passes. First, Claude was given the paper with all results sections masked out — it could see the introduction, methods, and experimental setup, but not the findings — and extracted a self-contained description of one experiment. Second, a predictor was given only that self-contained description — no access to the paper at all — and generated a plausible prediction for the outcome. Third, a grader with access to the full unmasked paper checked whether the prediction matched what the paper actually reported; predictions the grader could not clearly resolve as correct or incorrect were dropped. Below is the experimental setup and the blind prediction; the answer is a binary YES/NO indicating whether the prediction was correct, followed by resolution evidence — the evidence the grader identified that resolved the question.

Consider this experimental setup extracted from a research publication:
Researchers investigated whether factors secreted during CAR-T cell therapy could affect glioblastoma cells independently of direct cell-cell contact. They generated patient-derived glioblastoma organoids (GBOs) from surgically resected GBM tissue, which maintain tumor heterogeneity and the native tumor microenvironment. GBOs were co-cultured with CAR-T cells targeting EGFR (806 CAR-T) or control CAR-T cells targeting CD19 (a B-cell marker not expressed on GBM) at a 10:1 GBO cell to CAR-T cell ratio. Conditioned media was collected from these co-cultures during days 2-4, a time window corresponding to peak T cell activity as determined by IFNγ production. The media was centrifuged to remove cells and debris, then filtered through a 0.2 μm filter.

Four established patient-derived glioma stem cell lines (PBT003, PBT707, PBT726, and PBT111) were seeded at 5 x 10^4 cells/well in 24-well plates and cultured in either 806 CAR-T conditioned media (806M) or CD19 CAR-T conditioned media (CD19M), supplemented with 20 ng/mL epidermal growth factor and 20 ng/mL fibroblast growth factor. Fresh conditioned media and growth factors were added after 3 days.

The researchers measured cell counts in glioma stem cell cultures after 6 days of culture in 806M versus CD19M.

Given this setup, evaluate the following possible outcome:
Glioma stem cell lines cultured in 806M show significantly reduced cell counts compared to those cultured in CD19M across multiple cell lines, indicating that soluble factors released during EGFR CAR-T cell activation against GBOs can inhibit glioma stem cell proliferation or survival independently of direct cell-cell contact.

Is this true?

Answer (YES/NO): YES